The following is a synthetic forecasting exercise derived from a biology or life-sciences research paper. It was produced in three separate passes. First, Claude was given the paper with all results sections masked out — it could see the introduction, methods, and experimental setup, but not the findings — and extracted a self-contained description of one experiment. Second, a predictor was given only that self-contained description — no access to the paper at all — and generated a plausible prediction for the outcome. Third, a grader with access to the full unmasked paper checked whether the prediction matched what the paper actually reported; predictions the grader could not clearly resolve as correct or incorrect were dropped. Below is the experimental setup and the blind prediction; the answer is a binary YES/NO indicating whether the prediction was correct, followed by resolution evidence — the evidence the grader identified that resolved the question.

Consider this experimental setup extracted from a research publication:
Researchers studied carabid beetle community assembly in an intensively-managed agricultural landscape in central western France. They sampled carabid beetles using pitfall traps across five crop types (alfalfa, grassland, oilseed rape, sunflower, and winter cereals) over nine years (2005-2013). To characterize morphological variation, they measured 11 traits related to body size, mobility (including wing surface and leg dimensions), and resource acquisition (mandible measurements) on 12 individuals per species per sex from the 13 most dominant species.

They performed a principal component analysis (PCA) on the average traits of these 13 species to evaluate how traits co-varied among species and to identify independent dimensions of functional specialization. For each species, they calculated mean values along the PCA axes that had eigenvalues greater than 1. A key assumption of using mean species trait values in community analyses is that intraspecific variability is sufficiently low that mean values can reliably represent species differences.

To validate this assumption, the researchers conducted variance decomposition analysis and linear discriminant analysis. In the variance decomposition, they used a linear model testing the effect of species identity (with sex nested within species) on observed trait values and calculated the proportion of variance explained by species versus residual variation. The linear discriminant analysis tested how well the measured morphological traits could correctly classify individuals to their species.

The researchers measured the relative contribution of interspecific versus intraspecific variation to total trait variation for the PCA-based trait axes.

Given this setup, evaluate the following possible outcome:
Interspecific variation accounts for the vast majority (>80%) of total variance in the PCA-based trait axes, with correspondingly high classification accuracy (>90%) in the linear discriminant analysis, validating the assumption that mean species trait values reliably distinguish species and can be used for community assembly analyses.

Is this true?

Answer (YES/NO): NO